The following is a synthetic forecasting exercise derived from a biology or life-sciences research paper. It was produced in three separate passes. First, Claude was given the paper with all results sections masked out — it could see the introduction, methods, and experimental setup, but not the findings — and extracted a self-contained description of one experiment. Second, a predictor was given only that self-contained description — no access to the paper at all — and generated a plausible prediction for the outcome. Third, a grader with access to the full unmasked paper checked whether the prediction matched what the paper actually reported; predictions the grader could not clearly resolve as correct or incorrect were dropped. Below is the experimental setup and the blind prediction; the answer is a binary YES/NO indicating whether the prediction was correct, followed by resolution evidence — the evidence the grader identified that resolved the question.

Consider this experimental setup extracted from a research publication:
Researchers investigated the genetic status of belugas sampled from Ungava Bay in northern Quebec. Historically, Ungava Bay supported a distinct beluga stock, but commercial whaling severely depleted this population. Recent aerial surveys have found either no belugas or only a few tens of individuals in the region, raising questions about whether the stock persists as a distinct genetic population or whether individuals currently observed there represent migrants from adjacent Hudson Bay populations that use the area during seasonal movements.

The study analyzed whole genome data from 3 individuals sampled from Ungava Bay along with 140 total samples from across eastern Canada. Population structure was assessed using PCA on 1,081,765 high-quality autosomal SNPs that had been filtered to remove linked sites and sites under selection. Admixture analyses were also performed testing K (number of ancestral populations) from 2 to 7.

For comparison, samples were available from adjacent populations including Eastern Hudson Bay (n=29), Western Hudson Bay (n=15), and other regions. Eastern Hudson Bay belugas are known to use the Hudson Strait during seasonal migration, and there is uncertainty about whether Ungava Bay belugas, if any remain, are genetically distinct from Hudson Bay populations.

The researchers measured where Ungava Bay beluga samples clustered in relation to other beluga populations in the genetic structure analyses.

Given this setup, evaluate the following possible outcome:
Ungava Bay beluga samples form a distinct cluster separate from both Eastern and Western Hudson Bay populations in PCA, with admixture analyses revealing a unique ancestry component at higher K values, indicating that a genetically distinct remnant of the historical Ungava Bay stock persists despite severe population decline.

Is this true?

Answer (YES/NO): NO